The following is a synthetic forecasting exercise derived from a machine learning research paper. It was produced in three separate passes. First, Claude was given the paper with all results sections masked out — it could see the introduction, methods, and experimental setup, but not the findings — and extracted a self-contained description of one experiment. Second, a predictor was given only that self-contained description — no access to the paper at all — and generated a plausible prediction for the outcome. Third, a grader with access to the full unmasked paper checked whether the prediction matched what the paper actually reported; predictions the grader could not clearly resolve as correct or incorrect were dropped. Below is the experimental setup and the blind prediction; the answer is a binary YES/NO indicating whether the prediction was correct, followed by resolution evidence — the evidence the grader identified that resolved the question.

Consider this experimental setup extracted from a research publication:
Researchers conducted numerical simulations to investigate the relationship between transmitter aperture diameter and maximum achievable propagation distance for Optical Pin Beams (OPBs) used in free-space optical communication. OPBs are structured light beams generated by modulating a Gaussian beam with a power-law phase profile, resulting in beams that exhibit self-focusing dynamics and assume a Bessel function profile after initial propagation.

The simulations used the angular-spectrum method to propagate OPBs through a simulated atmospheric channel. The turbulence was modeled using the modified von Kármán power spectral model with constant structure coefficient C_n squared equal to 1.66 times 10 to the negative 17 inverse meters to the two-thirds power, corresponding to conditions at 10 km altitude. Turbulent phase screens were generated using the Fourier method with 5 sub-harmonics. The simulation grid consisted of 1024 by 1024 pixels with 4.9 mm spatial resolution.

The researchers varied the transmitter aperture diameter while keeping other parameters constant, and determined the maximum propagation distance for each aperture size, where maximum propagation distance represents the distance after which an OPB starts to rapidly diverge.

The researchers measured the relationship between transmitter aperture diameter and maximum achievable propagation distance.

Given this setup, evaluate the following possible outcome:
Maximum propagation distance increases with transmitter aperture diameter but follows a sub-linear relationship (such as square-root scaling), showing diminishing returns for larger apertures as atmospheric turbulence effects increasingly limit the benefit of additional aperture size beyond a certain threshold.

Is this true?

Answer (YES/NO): NO